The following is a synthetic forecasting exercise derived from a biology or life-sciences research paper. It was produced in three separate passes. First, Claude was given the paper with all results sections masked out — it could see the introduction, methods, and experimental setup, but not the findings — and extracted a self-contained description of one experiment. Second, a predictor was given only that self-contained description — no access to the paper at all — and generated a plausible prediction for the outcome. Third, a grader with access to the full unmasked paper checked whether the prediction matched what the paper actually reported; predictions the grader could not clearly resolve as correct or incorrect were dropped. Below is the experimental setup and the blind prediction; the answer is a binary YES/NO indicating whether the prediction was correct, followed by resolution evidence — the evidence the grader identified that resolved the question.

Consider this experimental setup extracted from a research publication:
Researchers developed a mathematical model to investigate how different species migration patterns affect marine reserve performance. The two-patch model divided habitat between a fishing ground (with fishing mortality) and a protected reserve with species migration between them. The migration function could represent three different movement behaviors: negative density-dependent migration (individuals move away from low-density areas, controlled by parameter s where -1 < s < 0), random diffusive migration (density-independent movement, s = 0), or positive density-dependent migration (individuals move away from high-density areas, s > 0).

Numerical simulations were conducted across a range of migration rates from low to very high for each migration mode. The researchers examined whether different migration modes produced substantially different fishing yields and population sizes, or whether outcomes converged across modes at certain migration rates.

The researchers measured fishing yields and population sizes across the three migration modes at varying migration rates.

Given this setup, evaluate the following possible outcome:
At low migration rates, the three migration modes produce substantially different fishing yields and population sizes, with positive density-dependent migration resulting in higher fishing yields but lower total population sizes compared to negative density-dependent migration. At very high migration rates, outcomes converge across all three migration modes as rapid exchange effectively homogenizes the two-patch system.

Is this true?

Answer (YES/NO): NO